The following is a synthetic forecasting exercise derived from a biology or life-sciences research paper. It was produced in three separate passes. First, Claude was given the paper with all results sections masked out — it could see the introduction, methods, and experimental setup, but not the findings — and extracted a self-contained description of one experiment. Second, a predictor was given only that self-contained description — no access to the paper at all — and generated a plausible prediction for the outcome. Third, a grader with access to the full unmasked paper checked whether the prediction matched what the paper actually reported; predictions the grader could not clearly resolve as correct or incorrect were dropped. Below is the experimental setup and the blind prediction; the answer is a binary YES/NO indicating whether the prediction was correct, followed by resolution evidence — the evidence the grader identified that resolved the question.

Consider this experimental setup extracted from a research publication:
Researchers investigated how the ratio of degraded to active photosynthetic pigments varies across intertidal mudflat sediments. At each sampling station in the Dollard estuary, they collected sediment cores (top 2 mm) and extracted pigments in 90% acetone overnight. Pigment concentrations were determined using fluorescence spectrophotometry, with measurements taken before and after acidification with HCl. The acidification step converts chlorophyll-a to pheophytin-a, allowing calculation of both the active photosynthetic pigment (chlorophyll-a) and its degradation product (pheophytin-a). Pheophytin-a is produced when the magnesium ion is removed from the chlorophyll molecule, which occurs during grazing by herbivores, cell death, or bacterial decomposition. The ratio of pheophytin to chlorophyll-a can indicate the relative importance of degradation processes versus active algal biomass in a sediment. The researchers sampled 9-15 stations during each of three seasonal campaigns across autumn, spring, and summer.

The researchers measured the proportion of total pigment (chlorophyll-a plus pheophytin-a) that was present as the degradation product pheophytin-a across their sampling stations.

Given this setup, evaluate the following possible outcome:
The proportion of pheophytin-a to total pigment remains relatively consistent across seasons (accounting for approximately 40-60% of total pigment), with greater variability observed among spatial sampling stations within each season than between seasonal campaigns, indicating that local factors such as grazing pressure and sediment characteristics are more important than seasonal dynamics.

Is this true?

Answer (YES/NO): NO